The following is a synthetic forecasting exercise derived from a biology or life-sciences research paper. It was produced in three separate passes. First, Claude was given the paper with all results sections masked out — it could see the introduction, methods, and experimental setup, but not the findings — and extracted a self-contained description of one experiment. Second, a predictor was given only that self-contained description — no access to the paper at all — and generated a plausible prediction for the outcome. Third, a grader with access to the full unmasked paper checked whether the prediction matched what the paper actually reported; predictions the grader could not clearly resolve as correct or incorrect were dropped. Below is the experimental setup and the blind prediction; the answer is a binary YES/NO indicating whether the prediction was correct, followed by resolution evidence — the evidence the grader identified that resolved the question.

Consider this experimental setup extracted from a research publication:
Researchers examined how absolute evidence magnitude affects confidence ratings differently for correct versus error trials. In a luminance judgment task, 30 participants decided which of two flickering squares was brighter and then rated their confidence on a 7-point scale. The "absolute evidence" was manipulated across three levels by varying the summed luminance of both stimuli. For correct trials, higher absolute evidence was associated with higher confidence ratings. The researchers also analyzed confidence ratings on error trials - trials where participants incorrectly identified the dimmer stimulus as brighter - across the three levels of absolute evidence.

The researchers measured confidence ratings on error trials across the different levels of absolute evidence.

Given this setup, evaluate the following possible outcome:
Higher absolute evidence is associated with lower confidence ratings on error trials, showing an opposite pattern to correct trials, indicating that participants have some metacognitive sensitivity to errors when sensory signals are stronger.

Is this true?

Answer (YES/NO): NO